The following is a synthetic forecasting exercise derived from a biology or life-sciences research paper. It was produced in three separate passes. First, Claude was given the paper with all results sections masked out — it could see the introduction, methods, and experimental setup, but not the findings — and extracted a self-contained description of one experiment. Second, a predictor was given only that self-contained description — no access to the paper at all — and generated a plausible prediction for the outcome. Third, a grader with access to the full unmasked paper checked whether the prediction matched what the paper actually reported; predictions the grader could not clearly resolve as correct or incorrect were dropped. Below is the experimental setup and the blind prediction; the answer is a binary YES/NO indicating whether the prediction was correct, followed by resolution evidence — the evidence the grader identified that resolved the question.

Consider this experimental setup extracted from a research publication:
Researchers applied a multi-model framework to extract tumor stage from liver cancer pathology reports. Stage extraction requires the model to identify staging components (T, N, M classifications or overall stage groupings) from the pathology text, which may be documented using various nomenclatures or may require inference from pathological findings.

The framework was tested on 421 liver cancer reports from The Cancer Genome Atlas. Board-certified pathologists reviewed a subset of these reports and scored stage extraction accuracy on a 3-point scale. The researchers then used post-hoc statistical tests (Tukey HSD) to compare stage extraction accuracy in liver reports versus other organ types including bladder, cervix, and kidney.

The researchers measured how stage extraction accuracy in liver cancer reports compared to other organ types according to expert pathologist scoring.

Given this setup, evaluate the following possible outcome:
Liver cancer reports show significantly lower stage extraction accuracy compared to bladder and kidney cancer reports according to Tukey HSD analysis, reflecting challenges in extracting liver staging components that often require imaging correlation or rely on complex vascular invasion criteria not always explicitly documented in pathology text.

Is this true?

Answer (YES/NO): YES